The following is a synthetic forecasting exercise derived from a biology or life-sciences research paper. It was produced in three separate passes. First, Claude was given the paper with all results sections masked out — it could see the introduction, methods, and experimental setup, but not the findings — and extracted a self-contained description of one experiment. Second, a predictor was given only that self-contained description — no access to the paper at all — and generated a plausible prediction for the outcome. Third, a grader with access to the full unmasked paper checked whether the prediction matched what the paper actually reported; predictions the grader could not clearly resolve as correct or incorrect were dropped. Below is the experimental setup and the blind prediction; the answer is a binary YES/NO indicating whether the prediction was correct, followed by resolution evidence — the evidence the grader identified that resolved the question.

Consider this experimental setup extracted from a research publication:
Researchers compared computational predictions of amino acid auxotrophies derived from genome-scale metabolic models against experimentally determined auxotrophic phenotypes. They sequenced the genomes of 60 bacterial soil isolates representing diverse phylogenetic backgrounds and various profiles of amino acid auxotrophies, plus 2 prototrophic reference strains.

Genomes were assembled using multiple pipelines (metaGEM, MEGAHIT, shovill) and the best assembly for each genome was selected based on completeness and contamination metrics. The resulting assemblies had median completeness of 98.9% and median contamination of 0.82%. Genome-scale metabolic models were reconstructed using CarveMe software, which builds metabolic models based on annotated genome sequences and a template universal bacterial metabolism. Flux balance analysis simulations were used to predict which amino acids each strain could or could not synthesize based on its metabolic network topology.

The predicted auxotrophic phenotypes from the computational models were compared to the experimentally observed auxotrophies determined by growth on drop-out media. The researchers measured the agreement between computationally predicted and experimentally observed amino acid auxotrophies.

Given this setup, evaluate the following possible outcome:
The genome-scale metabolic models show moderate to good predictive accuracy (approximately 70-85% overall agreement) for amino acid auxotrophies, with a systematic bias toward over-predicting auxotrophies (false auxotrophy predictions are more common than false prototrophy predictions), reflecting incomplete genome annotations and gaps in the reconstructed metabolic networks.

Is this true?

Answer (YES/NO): NO